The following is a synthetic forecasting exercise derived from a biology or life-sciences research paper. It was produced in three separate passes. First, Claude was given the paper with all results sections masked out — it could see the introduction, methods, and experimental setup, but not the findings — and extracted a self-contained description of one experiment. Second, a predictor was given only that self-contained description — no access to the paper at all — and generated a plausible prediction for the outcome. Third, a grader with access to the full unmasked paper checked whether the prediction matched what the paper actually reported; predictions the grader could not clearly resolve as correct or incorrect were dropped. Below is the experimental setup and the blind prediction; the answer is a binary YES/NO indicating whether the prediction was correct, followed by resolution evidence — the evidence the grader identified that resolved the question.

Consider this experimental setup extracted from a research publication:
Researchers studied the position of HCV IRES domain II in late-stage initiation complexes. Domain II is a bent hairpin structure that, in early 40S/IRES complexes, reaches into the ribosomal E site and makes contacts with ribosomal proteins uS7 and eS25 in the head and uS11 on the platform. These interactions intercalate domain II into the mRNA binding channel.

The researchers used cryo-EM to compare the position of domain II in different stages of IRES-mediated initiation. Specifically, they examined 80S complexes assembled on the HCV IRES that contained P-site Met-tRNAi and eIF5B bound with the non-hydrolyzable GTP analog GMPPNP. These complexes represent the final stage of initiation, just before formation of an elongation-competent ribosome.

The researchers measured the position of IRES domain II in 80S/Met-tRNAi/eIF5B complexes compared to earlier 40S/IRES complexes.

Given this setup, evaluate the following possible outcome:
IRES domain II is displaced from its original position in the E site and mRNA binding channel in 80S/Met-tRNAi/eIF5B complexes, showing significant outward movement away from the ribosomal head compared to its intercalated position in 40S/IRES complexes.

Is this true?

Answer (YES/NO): YES